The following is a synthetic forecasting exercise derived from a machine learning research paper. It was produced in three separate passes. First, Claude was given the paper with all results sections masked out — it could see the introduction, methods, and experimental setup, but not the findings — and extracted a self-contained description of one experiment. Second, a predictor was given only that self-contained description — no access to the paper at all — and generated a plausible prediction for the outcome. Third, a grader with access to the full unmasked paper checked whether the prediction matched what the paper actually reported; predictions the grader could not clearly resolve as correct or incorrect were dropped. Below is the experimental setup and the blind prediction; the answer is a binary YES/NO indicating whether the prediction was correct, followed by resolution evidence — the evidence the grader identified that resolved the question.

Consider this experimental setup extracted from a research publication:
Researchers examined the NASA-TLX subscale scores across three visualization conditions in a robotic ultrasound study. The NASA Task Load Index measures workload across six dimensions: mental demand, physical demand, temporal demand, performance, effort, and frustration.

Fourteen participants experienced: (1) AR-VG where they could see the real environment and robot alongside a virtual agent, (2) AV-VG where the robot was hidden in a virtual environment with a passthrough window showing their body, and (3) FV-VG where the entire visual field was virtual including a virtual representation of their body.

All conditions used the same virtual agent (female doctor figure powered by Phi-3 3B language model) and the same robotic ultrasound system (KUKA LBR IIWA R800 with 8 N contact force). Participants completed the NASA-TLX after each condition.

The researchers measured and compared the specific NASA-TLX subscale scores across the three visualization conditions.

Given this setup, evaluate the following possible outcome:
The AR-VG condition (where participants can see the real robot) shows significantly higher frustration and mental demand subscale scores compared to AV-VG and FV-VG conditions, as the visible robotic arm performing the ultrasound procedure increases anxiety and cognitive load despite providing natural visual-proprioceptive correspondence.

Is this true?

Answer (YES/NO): NO